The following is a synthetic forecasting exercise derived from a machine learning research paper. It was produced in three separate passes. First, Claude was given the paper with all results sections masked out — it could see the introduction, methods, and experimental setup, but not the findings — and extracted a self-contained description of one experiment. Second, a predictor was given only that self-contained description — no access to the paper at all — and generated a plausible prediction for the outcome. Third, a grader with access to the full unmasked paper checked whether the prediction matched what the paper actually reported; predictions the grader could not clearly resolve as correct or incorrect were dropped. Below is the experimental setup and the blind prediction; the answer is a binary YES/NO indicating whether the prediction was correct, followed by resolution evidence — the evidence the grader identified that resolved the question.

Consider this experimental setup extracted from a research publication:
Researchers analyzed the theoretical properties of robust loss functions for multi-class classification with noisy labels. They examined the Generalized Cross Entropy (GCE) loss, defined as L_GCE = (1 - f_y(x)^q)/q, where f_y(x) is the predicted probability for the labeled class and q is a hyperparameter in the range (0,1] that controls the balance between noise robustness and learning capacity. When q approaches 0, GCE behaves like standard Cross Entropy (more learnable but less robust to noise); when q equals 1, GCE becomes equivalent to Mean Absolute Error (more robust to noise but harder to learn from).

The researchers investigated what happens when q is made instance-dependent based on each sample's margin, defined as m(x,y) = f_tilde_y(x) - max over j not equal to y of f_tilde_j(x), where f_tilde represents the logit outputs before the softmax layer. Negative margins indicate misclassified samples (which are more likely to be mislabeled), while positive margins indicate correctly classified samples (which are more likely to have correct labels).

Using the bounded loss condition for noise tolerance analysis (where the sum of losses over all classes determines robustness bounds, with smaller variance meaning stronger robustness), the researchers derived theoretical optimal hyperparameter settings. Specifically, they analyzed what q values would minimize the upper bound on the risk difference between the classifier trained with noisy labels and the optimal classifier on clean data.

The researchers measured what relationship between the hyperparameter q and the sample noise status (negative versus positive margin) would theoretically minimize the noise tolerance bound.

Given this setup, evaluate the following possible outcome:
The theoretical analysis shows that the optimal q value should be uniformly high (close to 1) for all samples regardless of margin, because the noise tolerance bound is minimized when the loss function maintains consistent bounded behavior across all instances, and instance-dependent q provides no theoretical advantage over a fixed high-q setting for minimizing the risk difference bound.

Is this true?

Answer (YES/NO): NO